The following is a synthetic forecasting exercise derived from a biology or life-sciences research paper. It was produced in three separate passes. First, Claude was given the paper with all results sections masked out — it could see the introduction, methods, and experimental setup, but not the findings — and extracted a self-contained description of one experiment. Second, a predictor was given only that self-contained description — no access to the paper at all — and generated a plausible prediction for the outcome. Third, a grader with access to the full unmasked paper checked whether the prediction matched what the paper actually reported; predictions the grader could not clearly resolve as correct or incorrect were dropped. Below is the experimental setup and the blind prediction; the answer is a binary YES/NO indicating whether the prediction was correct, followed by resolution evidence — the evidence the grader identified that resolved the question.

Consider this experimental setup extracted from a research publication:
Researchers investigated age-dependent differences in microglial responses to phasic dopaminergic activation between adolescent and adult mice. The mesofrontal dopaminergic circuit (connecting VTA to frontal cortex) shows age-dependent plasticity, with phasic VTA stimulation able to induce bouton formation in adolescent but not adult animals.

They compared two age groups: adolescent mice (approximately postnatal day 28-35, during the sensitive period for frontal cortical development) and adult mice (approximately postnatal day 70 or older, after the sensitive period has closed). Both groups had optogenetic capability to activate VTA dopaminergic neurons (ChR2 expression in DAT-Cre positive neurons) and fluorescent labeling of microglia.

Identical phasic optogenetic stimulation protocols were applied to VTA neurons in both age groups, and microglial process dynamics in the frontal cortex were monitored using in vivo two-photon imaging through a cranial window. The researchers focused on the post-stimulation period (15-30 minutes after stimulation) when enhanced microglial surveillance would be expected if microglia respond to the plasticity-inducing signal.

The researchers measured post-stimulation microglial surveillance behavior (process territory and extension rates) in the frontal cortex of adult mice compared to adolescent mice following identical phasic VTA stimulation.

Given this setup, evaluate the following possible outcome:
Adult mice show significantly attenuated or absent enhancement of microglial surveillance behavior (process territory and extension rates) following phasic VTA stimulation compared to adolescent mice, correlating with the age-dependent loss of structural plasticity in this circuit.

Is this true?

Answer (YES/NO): YES